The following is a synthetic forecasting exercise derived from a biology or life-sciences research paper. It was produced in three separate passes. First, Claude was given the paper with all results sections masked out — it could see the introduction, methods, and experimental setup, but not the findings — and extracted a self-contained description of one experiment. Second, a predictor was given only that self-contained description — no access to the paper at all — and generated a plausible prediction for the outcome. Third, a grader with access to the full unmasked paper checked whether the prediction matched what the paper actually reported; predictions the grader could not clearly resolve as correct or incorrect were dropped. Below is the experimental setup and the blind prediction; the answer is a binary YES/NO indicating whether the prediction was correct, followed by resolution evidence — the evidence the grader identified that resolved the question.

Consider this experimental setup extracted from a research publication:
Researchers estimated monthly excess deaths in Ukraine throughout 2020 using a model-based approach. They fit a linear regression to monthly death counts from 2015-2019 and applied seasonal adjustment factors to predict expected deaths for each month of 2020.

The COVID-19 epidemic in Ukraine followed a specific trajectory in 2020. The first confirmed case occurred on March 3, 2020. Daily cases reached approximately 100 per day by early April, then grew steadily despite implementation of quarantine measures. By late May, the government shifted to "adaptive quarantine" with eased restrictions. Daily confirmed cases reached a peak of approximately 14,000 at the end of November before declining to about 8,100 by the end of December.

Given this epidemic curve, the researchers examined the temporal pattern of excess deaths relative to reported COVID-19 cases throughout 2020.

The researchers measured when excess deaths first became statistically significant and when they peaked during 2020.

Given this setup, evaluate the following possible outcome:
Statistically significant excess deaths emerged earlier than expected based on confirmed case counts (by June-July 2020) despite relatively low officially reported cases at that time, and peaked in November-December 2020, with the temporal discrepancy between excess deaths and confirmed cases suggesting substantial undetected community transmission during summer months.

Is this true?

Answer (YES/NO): YES